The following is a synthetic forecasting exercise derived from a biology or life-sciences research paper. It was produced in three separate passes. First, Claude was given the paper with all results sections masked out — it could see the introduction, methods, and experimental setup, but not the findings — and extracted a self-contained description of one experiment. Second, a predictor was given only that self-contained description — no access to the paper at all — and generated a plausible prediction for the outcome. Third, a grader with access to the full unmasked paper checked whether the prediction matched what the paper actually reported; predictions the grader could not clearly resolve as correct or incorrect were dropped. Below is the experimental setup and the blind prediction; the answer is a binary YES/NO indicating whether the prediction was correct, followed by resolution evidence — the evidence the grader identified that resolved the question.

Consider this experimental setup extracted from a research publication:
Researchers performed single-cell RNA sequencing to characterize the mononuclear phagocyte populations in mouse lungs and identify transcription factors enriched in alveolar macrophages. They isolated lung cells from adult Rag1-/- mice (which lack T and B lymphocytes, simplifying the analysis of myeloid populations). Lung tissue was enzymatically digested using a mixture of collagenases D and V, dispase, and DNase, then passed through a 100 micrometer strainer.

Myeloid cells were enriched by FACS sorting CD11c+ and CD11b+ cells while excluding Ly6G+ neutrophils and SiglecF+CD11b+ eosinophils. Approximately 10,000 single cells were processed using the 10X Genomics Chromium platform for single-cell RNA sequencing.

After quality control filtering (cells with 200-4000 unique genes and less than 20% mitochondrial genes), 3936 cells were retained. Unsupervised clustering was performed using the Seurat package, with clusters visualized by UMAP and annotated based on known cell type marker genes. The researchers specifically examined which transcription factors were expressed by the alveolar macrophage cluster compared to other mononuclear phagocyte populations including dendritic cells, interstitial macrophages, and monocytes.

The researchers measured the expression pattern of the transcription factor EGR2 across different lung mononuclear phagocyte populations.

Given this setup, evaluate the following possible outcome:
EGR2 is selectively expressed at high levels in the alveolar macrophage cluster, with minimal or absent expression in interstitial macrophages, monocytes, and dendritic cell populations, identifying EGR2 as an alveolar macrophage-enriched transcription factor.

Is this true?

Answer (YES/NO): YES